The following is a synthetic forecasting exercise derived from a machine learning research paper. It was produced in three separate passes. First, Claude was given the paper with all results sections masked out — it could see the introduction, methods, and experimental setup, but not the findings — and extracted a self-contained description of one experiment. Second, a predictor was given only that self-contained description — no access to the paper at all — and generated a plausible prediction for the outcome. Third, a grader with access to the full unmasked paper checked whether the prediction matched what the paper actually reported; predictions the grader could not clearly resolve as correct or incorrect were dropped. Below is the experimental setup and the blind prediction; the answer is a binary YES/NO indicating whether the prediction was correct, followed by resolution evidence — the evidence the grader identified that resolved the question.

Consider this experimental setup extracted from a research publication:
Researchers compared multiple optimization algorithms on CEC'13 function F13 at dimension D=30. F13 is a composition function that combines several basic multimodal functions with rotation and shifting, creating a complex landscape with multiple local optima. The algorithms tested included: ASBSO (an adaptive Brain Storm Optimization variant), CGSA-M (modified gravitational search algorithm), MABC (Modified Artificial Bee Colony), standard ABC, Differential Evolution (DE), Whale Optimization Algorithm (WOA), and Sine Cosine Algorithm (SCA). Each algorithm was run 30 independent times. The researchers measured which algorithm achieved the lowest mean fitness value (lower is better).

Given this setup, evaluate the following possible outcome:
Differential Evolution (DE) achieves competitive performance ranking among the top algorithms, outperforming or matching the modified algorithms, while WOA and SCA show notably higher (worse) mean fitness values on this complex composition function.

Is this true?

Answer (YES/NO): NO